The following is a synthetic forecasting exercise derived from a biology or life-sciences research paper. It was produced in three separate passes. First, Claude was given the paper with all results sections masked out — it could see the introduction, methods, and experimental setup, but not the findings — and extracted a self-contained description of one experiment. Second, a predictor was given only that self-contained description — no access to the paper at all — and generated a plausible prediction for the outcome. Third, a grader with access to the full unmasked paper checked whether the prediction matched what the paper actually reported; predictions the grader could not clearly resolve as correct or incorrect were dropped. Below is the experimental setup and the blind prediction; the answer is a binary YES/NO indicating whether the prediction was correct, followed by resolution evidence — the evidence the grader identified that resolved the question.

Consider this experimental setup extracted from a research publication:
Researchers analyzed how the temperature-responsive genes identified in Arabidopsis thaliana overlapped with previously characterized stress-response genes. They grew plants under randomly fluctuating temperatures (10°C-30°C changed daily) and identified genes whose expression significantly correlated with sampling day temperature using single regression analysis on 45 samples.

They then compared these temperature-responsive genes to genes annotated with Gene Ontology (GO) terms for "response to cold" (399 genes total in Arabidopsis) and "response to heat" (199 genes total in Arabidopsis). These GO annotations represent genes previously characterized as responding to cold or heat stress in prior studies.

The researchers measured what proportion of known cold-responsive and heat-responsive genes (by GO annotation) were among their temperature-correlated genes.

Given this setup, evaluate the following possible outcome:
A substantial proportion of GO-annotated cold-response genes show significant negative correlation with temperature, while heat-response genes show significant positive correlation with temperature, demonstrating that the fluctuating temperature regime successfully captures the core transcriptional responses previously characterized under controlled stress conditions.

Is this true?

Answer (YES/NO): NO